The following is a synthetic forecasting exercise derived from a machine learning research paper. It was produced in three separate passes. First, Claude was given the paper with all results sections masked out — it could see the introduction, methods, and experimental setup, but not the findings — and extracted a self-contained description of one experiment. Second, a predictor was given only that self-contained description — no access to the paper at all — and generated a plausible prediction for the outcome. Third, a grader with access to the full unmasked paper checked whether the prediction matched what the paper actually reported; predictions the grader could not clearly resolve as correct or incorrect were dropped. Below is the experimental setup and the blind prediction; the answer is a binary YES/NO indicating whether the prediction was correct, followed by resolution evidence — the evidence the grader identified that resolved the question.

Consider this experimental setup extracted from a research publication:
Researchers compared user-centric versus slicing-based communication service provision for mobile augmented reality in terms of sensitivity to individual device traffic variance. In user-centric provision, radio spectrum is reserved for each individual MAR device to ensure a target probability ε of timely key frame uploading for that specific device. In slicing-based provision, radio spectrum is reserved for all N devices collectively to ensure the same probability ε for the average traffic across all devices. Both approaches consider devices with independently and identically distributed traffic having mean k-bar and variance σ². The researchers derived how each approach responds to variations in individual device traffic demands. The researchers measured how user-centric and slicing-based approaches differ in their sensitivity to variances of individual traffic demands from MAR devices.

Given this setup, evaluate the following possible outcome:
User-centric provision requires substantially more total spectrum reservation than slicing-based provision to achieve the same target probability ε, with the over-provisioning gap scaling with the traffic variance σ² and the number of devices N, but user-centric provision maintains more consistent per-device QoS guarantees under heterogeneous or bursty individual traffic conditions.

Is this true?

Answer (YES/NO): NO